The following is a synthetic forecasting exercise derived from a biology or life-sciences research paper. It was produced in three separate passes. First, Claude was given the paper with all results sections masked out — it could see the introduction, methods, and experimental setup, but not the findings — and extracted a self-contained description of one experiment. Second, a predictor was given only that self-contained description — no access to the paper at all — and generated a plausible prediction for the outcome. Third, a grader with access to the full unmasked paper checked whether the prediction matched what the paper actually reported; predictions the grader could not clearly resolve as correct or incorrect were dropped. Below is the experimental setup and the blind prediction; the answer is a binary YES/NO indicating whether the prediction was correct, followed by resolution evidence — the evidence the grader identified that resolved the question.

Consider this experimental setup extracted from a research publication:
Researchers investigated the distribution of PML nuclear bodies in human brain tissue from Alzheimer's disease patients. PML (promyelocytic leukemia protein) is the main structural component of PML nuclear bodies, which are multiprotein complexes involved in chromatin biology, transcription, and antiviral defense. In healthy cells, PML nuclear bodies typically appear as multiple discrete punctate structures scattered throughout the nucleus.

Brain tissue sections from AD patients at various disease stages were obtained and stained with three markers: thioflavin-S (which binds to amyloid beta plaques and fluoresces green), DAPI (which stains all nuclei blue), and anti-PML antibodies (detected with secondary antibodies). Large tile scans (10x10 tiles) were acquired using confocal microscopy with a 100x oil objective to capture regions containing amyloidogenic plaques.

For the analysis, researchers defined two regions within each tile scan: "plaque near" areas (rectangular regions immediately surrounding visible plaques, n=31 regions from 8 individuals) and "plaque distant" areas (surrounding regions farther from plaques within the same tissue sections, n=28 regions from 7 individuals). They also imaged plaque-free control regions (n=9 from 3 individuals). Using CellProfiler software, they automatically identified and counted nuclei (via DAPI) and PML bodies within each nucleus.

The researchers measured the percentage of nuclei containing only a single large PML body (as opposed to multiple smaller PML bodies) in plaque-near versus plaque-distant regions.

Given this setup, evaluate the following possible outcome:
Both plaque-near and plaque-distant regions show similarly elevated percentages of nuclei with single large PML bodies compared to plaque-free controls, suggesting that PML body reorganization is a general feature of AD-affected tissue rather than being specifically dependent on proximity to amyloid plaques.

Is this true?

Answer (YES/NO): NO